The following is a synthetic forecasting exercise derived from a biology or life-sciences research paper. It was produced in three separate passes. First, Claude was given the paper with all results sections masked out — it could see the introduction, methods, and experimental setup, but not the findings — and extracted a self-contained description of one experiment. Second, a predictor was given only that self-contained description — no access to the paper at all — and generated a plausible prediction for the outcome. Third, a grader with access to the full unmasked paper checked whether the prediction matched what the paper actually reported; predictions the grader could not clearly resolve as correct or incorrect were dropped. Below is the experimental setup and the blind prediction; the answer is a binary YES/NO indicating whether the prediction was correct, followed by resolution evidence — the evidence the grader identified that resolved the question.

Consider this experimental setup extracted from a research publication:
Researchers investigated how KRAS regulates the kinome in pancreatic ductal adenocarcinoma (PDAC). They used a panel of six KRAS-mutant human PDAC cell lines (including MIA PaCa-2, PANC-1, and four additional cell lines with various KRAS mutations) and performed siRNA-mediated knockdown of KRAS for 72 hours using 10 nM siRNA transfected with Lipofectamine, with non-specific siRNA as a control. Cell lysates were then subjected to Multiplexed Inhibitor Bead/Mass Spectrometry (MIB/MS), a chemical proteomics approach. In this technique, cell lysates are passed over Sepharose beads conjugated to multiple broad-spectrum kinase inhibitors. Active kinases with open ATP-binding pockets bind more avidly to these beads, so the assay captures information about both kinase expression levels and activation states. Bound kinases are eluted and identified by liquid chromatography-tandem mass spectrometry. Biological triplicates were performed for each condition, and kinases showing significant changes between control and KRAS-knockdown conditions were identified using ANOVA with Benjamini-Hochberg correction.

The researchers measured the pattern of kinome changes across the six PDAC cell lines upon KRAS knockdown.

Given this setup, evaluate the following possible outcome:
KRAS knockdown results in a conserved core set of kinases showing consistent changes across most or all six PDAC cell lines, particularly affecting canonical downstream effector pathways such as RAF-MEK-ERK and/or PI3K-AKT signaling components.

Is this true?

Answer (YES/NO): NO